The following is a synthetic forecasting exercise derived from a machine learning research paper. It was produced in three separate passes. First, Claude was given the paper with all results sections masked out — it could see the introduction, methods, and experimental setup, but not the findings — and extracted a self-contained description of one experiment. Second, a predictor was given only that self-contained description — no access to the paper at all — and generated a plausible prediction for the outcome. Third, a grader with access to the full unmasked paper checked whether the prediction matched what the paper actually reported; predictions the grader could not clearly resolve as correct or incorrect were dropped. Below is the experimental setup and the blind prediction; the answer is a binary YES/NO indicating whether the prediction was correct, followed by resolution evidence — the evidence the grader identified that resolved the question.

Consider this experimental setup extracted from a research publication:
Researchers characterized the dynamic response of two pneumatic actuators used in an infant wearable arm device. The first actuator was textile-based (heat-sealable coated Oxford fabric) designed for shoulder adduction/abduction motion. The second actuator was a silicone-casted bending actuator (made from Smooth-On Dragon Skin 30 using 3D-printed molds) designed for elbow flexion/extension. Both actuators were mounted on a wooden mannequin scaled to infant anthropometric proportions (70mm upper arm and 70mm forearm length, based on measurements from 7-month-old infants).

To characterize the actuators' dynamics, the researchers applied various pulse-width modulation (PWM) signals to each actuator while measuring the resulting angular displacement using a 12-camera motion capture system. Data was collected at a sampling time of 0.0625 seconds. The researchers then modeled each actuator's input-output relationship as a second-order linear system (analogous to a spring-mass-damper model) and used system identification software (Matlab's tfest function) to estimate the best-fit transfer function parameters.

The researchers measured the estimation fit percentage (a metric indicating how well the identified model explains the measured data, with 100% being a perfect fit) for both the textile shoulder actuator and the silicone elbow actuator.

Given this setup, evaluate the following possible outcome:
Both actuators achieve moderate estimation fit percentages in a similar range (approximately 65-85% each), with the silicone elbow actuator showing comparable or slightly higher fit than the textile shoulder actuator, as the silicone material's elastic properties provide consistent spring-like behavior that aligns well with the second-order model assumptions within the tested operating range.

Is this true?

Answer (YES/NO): NO